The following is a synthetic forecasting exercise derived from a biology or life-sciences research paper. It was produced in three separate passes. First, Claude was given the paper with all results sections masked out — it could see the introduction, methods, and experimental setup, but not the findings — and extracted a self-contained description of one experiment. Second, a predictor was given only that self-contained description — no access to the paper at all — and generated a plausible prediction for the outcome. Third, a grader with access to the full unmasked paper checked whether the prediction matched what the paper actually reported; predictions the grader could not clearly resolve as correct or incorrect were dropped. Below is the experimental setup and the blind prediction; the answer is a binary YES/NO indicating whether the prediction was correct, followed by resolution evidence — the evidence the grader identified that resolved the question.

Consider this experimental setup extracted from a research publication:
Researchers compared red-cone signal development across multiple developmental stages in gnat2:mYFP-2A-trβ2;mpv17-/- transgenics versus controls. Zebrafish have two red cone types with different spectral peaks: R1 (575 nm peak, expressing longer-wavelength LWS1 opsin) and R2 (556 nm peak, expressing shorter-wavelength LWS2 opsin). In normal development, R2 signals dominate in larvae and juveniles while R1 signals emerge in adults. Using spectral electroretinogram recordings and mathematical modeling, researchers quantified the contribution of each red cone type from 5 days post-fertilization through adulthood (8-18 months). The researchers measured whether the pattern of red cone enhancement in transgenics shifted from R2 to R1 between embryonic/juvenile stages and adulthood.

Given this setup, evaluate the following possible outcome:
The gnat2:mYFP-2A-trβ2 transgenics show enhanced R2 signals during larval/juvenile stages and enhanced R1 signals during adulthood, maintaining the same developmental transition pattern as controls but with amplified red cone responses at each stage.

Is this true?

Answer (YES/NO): YES